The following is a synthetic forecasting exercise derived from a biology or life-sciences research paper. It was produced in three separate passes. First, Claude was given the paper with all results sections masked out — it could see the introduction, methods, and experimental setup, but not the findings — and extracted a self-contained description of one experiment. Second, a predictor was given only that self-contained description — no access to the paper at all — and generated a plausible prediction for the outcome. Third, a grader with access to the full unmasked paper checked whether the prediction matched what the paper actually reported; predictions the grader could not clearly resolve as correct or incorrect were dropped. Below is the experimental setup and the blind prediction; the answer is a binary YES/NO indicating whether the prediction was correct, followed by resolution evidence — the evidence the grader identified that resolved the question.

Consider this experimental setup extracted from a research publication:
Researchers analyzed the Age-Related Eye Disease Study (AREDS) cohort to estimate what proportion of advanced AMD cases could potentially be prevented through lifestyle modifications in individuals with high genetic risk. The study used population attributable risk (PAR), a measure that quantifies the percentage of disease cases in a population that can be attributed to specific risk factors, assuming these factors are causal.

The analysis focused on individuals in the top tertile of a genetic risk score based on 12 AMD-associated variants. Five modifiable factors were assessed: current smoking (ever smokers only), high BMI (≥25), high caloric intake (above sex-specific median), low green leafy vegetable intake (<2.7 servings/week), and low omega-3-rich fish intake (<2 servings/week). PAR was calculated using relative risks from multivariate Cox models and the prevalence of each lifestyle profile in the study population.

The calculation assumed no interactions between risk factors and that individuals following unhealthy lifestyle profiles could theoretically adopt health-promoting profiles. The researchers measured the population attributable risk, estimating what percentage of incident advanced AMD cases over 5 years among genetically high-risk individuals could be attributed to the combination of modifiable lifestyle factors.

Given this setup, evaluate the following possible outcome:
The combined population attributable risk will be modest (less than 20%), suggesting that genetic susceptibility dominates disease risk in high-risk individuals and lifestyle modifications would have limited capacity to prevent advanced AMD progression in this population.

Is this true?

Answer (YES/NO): NO